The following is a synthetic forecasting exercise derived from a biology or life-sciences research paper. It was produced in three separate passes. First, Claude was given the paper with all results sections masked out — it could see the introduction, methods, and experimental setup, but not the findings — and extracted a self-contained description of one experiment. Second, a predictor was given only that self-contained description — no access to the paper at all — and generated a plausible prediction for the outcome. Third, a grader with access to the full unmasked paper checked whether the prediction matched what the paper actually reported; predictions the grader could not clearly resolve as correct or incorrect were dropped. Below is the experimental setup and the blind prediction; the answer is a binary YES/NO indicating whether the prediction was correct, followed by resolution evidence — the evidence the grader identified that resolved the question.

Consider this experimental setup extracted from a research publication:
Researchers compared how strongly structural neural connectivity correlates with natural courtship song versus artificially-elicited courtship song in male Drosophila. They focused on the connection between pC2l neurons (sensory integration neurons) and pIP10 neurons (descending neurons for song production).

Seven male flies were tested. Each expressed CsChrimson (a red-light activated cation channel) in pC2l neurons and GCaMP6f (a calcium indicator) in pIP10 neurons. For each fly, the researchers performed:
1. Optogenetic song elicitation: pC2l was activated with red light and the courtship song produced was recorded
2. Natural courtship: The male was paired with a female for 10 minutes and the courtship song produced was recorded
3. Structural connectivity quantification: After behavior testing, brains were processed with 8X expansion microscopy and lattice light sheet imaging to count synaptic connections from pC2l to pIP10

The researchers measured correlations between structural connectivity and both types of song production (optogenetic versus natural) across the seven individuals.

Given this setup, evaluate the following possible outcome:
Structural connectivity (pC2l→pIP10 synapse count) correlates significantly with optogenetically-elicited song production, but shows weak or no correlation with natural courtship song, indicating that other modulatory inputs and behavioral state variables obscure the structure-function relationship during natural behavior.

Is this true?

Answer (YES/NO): NO